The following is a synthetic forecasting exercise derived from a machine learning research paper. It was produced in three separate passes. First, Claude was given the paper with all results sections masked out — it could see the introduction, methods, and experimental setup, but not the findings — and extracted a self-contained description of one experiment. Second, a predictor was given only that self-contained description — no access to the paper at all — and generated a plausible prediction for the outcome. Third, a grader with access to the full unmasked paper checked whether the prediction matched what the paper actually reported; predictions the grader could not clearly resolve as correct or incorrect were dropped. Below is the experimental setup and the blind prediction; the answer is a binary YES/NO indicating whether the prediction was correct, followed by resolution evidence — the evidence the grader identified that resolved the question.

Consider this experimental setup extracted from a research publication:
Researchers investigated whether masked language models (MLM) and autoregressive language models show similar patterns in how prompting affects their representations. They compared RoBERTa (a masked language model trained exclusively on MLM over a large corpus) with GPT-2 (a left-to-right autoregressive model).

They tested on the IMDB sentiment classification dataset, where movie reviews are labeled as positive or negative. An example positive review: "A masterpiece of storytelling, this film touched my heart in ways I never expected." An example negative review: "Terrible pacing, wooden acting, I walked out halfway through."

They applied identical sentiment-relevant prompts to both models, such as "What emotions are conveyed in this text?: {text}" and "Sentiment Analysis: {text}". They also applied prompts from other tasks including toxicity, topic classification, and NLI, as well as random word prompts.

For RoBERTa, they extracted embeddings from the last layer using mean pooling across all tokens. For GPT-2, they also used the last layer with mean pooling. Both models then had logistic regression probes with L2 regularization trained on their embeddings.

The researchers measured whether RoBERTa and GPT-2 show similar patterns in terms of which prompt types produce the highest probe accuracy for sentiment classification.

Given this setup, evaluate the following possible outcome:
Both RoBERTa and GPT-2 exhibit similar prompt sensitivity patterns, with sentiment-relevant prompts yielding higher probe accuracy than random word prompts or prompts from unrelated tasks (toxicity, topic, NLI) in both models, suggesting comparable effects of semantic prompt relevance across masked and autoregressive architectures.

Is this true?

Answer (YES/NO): NO